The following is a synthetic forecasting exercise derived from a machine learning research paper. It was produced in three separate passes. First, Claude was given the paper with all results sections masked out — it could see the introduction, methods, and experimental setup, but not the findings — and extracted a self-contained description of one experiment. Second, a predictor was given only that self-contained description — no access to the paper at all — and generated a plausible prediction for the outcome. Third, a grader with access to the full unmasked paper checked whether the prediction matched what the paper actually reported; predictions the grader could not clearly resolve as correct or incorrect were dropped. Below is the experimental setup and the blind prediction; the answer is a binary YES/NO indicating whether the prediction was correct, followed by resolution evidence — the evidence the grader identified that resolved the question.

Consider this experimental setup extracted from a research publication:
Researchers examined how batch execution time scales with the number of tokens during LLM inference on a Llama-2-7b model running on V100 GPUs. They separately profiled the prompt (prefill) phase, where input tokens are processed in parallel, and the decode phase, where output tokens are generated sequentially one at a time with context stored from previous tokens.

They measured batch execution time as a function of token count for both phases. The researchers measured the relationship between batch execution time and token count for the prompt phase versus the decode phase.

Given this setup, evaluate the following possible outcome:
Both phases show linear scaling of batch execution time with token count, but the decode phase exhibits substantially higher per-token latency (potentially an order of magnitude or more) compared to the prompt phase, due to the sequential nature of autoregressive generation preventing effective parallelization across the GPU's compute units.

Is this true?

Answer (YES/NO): NO